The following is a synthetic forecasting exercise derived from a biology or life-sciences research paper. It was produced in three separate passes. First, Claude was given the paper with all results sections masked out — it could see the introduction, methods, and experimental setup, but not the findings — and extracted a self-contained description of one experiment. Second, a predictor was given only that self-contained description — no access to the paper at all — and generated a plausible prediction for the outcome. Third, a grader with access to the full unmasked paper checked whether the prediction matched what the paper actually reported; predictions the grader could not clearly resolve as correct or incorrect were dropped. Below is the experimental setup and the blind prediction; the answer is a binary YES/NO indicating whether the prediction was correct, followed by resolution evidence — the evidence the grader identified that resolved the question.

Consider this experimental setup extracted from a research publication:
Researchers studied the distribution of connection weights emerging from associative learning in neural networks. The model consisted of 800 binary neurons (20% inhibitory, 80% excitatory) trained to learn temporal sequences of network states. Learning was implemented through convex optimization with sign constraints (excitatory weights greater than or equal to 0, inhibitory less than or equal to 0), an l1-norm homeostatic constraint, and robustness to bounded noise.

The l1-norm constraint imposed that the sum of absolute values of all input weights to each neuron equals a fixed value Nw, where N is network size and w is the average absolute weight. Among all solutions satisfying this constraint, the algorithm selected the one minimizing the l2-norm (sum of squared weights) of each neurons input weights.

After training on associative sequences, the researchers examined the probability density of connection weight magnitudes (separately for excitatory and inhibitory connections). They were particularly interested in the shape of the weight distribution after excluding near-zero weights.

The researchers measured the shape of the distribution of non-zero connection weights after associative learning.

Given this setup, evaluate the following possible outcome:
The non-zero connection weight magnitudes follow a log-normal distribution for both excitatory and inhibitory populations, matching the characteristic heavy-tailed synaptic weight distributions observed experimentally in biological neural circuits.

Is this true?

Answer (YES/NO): NO